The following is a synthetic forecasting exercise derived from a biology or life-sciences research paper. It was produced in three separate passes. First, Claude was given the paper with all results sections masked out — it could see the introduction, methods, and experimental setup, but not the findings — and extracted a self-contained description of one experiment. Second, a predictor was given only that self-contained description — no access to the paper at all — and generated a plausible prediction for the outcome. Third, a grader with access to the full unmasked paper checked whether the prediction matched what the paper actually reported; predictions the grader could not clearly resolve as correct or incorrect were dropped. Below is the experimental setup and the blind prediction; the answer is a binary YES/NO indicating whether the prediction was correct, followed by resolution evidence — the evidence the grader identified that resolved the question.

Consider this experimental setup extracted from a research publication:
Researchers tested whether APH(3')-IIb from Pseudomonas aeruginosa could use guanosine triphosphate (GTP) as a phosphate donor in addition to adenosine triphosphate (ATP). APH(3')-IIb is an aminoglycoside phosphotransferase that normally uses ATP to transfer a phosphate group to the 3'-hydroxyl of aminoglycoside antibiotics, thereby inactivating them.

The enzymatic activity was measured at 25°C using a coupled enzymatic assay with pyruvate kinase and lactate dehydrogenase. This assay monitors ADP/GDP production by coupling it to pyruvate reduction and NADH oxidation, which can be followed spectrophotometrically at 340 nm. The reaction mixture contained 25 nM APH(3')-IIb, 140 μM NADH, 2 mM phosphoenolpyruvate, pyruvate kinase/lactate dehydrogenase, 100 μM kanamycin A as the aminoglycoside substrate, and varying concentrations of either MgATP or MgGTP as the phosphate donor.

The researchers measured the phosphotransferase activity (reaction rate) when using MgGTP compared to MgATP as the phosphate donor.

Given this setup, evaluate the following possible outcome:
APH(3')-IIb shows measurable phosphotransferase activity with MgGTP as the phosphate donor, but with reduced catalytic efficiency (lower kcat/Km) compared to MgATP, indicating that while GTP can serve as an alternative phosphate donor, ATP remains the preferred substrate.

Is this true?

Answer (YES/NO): YES